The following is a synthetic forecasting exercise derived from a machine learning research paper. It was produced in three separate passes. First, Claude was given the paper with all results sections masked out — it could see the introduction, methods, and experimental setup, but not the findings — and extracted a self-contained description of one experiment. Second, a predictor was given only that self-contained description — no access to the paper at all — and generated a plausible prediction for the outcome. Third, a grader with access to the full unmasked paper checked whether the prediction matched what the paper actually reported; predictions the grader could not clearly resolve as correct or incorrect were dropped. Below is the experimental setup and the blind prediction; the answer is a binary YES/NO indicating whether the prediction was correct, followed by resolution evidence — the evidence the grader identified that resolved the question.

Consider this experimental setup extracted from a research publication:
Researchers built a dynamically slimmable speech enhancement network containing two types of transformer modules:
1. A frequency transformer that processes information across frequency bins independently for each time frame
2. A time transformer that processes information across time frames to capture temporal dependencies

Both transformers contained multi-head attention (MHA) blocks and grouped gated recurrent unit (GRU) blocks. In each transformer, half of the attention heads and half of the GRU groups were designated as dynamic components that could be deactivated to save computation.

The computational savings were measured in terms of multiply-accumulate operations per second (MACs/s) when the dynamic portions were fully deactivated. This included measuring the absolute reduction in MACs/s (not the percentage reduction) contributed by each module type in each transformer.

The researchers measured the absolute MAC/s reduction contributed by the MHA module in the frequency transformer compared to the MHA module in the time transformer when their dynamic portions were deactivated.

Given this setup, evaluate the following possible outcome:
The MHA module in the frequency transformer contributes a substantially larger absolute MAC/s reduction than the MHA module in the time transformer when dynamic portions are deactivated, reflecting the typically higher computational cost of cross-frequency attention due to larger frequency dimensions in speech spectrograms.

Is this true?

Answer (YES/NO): NO